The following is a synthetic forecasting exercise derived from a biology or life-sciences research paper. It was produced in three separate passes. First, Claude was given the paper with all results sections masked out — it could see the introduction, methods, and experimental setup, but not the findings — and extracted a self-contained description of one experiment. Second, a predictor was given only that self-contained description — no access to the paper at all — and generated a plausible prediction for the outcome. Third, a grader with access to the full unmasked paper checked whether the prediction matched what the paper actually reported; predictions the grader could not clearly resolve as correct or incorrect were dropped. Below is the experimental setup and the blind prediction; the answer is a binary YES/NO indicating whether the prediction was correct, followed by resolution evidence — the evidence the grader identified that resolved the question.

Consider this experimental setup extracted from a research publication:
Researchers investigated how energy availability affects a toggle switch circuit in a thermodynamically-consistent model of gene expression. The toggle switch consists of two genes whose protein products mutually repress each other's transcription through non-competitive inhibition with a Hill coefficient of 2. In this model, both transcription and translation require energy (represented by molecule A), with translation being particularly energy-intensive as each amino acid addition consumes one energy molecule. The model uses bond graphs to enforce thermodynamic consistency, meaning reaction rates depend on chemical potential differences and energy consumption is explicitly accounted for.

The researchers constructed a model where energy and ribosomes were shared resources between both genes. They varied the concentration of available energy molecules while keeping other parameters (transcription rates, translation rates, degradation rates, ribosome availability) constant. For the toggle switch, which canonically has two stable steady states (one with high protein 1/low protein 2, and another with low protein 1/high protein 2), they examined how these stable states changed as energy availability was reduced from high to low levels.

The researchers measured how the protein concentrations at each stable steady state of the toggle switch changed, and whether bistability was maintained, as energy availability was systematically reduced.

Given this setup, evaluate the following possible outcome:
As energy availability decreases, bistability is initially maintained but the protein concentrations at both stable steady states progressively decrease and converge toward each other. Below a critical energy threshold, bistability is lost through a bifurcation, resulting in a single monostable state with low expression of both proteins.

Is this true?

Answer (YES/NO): NO